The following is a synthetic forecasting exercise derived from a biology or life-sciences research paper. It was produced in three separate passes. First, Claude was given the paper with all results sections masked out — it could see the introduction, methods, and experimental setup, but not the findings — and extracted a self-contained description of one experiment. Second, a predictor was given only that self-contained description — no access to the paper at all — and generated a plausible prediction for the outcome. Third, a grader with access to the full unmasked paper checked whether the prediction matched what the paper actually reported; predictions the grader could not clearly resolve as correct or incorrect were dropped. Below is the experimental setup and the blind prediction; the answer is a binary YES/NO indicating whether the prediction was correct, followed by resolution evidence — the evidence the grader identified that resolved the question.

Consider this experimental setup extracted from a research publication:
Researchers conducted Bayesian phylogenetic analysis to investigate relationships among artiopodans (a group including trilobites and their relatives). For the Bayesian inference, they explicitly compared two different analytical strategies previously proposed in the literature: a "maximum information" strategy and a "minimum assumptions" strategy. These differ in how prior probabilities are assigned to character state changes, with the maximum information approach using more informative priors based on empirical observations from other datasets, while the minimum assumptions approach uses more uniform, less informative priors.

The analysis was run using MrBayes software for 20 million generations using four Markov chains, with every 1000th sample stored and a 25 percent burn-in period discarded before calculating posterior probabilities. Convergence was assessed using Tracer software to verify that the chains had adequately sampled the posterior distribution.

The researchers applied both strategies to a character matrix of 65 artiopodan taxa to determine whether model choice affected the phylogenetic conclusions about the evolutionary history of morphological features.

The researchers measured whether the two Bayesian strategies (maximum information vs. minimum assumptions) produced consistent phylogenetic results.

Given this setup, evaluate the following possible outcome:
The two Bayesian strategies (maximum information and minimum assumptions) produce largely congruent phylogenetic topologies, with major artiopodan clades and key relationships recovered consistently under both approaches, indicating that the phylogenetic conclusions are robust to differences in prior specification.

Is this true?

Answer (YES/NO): YES